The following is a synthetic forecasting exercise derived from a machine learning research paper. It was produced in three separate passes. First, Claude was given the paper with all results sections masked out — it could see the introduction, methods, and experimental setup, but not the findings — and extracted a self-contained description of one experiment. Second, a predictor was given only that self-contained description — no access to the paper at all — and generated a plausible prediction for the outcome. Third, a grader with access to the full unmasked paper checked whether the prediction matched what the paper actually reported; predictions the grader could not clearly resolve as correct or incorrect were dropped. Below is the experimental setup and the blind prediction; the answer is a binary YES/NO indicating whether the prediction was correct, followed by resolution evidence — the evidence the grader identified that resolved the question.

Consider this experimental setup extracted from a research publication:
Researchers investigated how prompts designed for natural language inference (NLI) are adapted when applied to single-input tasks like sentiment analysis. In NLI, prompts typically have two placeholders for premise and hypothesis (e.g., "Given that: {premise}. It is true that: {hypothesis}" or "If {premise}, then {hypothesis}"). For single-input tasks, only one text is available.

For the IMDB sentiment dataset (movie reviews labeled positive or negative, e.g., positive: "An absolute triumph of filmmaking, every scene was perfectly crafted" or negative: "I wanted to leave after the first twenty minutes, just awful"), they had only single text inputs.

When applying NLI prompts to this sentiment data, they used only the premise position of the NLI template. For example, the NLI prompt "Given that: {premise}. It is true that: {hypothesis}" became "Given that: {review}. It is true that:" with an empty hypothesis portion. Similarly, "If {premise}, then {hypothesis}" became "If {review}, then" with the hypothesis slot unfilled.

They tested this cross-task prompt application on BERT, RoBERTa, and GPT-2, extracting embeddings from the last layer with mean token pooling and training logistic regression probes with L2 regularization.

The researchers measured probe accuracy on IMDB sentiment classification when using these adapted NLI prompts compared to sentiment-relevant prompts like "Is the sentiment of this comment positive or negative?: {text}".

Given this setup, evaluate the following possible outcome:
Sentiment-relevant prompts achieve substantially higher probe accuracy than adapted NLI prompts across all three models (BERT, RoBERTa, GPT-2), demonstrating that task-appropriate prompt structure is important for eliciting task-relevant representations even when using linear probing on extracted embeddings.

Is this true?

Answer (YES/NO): NO